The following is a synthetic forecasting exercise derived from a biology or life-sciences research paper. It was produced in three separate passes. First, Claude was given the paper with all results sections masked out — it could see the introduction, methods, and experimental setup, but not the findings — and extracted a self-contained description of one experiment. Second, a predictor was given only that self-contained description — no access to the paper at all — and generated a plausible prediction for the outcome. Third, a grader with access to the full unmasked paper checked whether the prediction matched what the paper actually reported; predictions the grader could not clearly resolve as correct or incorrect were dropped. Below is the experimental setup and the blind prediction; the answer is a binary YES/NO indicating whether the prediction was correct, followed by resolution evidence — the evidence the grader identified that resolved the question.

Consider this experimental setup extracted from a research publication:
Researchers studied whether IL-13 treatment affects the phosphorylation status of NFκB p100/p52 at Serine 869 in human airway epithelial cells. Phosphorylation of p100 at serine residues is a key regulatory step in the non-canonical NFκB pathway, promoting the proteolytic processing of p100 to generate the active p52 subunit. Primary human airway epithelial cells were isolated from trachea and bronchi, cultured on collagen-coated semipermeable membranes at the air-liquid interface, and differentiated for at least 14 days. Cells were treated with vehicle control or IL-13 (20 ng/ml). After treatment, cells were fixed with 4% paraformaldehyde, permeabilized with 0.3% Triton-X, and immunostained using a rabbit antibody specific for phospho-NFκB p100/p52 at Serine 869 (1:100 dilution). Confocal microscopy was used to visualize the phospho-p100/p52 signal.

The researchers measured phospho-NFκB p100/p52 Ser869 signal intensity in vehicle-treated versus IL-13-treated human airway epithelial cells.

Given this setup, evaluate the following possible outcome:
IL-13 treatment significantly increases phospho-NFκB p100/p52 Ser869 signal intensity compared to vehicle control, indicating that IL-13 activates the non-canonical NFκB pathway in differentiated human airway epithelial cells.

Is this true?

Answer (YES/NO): NO